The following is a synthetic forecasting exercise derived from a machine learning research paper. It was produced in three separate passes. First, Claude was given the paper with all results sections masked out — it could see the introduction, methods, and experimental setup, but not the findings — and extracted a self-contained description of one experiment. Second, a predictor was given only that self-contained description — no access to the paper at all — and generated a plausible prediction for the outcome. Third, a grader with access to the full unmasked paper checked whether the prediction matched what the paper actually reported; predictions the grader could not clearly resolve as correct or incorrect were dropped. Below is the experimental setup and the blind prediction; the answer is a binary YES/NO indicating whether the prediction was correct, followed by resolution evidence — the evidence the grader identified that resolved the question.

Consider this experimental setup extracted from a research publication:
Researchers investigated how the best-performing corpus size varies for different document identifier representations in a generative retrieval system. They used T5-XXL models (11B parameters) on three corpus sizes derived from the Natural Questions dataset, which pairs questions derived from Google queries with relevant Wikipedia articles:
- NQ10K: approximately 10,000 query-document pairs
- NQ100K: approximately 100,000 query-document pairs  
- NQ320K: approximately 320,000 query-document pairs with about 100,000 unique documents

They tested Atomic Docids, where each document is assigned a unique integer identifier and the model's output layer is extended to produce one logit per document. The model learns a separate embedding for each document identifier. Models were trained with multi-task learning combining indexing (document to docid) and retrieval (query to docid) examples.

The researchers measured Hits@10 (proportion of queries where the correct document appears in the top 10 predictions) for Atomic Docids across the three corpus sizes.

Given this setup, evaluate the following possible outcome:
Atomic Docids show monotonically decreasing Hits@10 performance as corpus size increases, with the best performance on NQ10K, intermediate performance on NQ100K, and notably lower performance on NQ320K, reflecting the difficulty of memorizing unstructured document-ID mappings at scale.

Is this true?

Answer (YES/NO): YES